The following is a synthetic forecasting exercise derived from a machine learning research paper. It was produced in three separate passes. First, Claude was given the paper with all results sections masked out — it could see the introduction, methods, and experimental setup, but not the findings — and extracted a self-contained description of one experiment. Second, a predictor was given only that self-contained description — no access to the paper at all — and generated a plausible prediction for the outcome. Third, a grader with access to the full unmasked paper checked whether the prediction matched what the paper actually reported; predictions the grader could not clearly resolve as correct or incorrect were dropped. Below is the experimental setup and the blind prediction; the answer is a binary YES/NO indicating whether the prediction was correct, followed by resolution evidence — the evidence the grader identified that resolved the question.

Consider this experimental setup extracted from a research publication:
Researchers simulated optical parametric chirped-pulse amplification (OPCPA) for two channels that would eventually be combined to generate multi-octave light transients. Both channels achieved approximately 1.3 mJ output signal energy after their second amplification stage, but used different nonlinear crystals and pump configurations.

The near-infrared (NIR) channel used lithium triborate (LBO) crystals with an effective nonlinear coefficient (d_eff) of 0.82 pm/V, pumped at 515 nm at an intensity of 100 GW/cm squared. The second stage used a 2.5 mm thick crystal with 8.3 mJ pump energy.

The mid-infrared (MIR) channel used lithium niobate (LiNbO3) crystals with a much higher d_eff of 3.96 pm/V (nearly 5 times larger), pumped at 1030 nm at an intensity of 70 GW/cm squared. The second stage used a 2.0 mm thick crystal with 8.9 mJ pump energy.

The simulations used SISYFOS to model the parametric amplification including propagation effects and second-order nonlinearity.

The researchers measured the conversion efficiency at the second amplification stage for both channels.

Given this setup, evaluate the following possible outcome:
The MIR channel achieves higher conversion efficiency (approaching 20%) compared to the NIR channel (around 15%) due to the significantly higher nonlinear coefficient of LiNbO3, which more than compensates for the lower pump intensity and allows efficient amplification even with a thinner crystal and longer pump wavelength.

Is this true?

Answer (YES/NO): NO